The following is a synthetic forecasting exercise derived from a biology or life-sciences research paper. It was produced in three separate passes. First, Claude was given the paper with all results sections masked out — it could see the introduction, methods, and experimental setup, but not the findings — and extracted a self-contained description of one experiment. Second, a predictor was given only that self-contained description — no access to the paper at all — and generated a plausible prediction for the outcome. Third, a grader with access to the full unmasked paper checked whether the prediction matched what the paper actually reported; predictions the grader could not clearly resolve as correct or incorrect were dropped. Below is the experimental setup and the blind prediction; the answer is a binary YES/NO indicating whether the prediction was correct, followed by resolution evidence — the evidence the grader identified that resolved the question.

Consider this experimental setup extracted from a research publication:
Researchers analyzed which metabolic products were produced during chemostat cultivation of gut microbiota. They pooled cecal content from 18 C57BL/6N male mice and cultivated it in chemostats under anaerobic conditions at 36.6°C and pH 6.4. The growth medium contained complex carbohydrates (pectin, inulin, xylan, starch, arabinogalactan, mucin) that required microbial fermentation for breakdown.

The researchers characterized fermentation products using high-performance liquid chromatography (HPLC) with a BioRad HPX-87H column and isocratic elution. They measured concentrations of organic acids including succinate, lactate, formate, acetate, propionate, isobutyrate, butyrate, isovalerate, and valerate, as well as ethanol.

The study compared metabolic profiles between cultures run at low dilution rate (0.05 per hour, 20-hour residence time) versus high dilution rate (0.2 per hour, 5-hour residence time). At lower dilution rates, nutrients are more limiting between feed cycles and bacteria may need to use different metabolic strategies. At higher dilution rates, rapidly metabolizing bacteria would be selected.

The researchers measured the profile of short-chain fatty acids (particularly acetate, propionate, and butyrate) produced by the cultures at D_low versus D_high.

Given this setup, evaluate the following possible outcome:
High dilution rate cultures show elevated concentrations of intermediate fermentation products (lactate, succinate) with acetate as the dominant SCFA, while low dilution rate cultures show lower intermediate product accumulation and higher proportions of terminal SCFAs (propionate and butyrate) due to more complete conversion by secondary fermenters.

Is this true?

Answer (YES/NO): NO